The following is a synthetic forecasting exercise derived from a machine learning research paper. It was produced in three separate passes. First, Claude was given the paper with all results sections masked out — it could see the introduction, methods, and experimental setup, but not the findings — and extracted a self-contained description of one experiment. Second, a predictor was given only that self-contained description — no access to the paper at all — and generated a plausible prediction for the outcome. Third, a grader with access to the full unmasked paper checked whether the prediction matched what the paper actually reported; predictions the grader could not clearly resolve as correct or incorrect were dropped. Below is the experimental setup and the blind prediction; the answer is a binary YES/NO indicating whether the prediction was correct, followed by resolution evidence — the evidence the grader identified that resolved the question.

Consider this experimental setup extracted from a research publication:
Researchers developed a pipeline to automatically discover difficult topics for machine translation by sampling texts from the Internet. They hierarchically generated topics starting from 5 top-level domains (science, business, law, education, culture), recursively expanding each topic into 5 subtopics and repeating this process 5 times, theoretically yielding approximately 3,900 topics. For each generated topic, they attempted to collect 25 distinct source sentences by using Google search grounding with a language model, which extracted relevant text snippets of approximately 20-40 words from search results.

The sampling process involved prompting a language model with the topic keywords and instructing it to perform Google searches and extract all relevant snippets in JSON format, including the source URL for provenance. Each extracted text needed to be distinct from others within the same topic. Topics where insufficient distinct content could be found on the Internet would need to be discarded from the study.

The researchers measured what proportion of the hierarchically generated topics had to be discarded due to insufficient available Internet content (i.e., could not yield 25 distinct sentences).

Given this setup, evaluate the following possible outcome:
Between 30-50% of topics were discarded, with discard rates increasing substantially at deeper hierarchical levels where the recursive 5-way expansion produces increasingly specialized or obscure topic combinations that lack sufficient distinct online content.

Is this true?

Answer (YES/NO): NO